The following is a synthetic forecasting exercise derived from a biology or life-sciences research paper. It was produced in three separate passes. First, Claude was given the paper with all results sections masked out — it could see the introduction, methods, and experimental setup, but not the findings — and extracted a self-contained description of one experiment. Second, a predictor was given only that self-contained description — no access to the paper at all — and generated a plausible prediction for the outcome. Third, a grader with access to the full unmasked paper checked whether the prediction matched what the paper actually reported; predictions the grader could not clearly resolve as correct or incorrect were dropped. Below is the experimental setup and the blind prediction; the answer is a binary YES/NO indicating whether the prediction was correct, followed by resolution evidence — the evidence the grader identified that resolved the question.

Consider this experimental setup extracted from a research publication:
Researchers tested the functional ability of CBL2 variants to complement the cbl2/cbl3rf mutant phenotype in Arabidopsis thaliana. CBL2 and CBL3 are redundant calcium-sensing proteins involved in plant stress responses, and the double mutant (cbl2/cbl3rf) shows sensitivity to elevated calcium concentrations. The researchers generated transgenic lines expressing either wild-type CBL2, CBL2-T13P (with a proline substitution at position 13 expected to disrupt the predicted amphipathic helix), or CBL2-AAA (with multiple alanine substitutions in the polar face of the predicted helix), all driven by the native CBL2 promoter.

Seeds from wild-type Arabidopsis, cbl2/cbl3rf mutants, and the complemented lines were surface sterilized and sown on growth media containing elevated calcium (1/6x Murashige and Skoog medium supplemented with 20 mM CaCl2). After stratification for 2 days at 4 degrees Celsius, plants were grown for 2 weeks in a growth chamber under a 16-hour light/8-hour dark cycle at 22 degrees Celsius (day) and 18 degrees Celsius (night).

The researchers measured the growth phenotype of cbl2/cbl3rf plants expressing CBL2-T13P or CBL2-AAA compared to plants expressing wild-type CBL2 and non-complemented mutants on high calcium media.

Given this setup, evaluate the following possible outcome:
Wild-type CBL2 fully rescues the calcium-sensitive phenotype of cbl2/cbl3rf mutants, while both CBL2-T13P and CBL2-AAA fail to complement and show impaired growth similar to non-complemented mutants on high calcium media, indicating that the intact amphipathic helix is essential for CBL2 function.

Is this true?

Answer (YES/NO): NO